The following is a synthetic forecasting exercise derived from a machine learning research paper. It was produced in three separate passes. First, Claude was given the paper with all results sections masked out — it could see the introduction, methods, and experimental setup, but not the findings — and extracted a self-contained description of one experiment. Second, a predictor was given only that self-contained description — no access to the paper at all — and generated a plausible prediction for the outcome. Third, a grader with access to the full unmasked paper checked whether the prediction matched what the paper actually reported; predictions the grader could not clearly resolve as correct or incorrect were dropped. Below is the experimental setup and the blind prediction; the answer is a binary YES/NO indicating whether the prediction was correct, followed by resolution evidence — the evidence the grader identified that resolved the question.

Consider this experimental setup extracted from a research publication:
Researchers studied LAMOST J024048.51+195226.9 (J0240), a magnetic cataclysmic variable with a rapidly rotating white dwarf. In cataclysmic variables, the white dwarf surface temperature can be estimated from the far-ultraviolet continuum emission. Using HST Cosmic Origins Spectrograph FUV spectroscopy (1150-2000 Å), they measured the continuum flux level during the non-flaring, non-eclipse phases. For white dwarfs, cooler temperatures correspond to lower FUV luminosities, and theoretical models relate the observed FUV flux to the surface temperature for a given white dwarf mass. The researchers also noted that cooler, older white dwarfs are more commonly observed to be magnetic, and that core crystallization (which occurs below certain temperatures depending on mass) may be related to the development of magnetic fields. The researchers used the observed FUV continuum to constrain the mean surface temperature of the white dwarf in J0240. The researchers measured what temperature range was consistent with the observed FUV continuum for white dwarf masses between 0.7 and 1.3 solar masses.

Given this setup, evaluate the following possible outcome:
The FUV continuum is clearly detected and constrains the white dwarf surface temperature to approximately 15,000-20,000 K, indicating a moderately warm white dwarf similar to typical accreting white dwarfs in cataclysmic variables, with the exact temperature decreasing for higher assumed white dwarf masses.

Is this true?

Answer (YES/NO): NO